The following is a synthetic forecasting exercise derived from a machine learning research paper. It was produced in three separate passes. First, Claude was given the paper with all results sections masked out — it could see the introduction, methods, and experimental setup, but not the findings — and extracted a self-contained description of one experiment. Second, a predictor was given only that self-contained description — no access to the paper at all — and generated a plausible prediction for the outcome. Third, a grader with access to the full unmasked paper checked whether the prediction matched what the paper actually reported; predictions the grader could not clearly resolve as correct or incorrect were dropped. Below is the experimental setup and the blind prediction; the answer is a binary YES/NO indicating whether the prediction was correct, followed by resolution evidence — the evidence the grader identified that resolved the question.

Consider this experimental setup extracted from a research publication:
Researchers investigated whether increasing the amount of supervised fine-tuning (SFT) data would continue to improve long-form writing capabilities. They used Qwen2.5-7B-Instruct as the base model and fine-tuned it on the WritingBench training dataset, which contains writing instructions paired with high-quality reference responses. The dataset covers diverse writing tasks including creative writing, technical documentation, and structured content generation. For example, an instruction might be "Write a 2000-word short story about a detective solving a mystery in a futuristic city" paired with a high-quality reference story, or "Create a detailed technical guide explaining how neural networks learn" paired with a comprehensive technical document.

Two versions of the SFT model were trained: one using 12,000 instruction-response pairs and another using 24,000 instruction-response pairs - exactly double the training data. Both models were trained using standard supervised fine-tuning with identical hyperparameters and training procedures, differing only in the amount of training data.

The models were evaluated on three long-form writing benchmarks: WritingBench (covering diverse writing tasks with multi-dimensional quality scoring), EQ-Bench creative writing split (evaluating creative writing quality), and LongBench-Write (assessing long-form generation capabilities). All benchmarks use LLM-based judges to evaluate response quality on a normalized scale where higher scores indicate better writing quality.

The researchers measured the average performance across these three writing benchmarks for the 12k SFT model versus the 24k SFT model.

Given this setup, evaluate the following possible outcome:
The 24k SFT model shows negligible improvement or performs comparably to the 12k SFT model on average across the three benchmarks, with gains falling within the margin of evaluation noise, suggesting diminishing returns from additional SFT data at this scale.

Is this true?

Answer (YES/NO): YES